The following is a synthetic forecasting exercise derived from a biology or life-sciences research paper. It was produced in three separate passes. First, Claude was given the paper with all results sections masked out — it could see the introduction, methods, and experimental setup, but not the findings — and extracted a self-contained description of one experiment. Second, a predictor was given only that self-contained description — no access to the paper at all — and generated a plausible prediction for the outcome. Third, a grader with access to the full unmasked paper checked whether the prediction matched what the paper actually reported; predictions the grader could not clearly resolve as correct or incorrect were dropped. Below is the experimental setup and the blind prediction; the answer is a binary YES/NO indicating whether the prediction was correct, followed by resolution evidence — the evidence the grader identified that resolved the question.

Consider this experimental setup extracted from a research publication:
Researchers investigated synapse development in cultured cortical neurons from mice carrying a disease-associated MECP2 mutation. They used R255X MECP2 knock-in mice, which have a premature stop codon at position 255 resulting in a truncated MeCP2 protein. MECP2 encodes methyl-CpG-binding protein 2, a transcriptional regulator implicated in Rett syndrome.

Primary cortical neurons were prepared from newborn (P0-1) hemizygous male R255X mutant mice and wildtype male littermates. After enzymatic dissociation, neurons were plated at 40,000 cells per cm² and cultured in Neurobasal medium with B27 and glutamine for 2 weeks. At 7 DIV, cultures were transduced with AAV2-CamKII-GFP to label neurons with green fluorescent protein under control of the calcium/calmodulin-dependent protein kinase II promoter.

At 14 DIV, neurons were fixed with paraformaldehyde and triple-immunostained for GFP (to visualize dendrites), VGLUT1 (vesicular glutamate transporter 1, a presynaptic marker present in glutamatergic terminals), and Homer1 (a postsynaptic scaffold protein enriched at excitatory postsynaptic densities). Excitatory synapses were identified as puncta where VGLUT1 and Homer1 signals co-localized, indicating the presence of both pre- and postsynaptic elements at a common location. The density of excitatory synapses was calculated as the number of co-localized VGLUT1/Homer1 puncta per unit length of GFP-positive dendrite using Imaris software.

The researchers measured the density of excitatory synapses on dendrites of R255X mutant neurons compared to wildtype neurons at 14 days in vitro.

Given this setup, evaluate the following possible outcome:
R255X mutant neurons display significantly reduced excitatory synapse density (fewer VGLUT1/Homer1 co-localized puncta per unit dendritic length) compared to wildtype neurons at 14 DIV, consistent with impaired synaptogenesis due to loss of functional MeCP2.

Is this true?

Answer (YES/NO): YES